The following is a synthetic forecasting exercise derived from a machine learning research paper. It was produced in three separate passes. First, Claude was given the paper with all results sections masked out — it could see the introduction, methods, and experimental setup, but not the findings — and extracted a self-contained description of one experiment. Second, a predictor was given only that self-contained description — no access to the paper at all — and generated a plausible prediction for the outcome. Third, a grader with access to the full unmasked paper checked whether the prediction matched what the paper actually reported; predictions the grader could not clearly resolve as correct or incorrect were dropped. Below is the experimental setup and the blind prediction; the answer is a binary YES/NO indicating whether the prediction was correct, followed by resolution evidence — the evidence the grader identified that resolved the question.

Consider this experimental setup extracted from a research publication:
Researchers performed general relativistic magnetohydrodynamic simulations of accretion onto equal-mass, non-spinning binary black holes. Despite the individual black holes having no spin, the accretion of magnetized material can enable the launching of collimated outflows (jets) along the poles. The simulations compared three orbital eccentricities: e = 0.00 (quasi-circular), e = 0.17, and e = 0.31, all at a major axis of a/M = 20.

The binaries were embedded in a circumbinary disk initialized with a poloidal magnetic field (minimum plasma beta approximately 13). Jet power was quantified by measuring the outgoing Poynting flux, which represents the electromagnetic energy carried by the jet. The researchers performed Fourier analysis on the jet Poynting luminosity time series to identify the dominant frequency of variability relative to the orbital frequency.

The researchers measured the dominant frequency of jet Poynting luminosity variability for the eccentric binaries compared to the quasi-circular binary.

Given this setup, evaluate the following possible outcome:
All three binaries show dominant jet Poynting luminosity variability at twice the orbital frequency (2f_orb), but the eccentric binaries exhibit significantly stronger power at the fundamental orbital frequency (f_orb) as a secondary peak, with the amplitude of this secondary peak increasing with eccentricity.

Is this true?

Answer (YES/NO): NO